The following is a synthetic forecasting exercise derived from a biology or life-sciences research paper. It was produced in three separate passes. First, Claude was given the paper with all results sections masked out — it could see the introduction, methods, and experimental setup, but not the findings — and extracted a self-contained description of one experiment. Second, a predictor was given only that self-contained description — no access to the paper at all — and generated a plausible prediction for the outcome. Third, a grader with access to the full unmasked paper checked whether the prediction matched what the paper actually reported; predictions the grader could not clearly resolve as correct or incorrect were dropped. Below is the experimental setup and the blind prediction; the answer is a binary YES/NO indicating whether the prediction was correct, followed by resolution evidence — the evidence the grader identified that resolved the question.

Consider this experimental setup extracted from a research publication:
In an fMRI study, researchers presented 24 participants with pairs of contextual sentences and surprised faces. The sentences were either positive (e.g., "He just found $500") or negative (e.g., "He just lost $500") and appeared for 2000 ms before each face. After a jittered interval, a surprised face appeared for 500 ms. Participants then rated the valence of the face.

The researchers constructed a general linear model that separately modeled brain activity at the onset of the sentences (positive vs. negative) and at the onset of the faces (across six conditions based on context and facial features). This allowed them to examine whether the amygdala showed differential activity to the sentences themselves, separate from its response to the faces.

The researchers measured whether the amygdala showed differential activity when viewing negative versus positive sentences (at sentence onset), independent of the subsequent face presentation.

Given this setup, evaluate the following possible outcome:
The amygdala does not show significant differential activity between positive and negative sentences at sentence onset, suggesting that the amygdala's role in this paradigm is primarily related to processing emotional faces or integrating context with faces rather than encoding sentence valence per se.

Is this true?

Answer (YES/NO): YES